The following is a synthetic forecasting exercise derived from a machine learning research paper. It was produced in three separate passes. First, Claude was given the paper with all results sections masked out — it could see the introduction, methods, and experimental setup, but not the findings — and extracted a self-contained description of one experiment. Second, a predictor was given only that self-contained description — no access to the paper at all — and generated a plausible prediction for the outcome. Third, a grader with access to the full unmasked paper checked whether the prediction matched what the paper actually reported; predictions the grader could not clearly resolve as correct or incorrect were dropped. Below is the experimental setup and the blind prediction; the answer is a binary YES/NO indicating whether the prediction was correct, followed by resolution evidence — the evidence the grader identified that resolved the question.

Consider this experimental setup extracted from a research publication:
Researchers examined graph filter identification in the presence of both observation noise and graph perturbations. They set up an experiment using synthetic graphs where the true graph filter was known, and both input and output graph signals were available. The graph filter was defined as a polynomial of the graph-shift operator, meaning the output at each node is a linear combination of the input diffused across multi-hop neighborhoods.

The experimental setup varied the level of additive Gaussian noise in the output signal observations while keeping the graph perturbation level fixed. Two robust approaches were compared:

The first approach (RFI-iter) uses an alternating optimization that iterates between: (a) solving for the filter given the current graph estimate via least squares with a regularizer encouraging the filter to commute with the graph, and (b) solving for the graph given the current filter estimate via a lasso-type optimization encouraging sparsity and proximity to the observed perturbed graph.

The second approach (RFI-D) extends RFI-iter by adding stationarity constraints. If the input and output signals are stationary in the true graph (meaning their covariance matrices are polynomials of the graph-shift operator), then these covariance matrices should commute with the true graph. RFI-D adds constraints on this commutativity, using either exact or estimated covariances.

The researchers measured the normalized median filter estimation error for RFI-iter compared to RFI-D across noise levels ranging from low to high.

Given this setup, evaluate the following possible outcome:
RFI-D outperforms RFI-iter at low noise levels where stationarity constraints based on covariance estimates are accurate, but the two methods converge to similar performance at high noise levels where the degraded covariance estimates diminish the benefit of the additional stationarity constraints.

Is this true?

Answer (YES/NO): NO